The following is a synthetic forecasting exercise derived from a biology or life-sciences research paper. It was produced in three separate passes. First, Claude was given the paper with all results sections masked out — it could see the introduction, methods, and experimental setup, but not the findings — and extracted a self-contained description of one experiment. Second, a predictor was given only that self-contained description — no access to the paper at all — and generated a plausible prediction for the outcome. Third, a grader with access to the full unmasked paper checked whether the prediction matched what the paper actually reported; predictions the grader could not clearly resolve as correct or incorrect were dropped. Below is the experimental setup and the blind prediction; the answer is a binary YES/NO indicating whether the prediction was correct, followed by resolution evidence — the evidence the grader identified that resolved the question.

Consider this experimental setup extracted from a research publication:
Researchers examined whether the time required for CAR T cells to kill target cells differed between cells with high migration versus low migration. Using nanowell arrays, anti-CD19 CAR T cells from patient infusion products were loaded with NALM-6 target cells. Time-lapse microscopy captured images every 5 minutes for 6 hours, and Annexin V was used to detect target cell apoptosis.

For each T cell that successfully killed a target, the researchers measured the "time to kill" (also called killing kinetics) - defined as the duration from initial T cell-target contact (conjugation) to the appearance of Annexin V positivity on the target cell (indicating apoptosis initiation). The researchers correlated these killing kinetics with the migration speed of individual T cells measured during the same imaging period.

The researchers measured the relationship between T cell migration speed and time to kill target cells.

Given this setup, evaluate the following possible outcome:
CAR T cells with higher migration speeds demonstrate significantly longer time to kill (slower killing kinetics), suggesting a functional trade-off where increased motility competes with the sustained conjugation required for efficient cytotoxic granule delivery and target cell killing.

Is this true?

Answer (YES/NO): NO